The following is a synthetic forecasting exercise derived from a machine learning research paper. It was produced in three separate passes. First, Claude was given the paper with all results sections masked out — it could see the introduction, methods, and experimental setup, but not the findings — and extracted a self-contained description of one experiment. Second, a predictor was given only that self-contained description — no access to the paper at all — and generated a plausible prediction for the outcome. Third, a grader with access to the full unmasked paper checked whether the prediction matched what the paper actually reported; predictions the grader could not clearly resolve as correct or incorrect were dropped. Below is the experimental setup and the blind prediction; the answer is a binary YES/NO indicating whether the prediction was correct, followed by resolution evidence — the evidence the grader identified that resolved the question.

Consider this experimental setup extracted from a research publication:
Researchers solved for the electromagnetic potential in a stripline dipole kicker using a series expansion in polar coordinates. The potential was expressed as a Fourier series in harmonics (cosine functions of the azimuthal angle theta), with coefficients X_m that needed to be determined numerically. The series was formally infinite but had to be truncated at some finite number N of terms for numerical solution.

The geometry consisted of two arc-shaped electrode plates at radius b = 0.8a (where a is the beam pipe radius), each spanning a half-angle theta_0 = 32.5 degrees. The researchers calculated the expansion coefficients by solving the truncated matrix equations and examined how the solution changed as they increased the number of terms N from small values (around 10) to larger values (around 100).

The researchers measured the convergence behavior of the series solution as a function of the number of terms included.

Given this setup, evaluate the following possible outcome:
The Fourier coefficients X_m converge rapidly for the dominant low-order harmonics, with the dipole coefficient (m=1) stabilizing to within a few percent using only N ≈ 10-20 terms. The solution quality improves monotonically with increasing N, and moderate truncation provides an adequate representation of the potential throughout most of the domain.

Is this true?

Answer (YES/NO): NO